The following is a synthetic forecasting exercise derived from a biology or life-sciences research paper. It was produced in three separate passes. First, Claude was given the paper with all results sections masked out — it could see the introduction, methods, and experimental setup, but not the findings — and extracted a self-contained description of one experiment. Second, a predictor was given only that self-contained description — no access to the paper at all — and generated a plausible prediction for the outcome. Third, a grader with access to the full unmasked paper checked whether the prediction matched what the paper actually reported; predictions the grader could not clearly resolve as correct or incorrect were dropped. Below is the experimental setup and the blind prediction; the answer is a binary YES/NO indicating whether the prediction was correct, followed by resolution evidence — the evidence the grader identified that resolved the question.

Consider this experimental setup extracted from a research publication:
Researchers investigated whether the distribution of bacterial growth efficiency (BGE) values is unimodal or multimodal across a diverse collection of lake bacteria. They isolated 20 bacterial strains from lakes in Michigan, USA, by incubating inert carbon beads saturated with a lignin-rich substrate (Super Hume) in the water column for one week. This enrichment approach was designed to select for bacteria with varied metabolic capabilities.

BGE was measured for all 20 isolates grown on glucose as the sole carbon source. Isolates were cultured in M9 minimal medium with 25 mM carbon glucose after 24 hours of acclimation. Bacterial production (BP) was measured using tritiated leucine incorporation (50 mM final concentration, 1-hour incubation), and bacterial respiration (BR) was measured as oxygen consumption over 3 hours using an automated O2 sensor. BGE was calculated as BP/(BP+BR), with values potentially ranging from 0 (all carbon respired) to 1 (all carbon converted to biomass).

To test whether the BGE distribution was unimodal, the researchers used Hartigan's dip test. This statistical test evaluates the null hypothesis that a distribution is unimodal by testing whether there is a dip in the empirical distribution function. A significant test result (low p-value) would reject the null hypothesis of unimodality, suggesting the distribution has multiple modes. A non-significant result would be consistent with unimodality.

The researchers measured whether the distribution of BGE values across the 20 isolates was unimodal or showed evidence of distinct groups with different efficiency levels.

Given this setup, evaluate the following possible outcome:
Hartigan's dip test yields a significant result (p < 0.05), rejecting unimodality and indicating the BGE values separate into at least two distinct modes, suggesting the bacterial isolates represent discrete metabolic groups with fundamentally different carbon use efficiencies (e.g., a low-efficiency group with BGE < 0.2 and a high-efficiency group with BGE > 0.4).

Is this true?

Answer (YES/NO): NO